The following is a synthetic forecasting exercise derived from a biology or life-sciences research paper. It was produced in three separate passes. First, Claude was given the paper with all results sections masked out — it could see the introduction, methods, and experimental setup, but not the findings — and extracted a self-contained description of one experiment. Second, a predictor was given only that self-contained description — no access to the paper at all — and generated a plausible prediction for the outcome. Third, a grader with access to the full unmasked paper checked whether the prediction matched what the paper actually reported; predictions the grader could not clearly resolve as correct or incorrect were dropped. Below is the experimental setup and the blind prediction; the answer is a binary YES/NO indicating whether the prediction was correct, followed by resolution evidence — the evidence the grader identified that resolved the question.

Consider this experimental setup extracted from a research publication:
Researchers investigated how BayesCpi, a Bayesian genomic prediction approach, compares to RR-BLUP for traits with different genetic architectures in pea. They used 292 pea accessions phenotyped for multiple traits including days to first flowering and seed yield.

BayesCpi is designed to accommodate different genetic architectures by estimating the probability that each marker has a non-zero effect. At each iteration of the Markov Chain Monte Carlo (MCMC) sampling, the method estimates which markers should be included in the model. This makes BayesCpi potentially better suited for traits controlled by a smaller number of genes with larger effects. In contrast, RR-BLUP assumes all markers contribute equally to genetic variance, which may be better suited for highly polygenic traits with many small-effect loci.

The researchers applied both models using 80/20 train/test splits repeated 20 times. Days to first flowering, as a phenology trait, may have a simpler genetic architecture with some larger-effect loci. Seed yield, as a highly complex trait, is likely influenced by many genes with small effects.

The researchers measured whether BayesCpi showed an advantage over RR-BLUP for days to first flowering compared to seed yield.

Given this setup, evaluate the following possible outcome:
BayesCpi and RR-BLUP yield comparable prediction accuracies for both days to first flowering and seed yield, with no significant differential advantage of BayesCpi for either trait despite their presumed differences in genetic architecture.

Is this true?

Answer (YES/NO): YES